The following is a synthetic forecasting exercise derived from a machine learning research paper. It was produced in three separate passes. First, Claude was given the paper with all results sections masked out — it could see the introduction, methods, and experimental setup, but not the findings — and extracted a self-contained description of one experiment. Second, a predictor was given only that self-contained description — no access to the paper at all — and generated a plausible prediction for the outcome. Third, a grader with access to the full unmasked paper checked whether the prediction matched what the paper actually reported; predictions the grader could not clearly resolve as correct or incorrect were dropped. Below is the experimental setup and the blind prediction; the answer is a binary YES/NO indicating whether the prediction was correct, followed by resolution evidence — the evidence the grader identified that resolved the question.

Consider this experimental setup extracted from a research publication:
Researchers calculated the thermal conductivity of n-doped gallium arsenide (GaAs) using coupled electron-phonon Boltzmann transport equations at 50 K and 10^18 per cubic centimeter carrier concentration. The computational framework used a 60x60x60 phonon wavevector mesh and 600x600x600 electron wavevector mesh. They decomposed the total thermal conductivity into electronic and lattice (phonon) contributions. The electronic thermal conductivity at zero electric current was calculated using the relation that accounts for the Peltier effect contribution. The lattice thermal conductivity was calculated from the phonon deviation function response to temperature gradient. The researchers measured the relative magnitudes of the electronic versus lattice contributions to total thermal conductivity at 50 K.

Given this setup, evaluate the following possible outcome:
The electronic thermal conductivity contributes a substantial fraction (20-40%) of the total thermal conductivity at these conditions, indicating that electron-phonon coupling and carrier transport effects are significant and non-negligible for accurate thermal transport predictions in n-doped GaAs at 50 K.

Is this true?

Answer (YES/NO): NO